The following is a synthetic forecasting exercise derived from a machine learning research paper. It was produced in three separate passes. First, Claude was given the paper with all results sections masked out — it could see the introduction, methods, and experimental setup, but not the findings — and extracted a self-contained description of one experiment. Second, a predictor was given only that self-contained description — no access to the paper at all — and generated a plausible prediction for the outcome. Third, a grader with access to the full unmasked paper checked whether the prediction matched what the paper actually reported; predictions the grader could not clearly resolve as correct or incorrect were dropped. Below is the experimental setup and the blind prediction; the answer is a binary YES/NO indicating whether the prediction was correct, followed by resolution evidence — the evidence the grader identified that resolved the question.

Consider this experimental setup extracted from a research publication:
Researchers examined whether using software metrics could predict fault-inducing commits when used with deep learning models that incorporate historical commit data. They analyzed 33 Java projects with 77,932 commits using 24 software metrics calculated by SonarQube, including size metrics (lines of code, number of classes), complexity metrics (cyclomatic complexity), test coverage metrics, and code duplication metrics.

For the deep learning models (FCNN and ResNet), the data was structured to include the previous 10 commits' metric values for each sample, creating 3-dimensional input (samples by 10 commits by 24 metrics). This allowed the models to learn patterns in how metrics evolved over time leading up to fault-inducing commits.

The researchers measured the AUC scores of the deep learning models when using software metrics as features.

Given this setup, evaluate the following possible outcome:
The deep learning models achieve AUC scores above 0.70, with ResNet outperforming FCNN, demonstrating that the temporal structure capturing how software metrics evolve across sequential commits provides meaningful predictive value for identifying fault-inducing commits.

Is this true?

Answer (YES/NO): NO